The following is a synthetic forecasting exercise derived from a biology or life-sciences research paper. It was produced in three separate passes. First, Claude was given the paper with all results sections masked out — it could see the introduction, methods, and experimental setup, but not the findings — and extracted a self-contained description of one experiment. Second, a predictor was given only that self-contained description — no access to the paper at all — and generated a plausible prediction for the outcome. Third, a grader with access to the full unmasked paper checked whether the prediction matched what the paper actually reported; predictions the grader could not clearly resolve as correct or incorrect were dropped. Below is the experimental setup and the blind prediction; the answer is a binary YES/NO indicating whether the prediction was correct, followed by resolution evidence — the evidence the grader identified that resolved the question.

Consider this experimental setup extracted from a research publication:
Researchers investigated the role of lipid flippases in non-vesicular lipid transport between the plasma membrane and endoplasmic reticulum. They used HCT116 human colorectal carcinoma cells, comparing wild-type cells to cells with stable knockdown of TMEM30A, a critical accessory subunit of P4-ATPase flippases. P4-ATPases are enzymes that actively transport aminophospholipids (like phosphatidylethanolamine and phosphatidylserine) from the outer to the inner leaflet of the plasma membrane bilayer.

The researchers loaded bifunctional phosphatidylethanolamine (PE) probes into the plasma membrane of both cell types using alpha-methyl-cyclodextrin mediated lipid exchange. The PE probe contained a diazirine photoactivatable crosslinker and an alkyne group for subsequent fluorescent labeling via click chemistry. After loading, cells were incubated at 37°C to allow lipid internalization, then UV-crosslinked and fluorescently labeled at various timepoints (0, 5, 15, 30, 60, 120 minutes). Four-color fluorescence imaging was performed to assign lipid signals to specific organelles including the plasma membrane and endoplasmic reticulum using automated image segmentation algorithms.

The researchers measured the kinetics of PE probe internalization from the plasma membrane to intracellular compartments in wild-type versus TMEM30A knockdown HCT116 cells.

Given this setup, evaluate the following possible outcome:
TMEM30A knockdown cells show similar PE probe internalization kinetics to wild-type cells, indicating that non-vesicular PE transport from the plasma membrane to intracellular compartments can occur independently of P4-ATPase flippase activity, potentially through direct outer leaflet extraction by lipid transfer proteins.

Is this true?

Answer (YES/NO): NO